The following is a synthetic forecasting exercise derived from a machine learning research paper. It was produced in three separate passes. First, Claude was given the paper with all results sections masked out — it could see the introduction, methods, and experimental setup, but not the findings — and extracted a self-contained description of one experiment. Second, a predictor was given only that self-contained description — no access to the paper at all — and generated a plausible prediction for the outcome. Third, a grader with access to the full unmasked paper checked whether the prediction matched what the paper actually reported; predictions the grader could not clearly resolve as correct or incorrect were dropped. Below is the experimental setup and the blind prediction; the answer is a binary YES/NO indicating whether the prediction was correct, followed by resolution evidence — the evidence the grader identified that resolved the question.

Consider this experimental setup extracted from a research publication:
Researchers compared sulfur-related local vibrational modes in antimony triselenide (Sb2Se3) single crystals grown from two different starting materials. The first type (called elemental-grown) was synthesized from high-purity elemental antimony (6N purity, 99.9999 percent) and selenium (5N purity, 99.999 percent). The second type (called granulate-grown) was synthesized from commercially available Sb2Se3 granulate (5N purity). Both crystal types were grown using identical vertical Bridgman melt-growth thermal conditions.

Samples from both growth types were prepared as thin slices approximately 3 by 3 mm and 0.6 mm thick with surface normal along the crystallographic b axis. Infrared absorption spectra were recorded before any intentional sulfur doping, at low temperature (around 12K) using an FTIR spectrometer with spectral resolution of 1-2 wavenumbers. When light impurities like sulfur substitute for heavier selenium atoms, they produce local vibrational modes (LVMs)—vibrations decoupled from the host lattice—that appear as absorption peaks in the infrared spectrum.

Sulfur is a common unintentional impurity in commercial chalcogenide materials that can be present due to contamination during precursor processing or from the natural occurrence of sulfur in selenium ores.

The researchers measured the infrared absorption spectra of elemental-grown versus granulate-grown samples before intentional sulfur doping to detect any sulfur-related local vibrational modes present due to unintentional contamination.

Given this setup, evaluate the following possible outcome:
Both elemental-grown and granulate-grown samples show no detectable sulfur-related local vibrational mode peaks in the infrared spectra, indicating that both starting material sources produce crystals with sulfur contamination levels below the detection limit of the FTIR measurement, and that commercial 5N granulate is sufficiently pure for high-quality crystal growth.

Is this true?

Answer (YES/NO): NO